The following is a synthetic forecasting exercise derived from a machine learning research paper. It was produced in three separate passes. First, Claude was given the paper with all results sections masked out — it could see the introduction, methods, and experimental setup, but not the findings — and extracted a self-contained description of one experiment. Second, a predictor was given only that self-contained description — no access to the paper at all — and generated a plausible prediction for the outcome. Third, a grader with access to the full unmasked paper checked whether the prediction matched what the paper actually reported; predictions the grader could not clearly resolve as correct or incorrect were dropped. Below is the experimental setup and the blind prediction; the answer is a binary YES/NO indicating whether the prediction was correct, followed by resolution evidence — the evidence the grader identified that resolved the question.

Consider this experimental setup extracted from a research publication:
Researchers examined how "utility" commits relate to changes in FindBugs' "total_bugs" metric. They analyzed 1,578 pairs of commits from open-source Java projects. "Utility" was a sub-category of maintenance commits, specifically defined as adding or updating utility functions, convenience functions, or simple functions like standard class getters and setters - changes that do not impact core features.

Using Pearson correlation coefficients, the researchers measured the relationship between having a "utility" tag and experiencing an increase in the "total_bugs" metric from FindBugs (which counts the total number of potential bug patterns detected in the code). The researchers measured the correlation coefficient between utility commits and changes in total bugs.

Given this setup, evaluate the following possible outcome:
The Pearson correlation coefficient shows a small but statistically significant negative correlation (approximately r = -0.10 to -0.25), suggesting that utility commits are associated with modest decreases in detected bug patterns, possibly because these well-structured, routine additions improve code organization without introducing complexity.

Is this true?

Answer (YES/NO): NO